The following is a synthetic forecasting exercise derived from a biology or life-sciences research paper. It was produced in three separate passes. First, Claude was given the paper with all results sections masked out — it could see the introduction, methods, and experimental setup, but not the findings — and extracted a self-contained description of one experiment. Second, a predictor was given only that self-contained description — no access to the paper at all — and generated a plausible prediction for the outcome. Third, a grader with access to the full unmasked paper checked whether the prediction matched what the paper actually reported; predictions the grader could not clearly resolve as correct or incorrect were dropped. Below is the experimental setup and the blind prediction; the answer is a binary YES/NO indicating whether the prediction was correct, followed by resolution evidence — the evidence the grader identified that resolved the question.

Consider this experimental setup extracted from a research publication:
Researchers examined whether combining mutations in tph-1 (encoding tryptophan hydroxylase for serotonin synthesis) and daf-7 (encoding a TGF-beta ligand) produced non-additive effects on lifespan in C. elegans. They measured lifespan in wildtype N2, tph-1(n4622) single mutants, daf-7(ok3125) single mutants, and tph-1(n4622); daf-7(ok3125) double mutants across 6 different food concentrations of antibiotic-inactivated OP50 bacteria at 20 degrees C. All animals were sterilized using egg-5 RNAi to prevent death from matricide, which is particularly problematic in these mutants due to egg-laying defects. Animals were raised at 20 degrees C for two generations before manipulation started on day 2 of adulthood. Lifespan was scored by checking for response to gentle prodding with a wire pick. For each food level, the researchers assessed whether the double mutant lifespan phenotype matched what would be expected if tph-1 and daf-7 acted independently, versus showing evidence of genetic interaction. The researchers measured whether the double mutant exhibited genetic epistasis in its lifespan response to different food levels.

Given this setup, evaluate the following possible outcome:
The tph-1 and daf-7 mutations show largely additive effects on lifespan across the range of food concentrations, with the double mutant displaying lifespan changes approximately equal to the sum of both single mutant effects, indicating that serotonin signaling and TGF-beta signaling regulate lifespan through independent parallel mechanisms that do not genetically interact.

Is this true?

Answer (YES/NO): NO